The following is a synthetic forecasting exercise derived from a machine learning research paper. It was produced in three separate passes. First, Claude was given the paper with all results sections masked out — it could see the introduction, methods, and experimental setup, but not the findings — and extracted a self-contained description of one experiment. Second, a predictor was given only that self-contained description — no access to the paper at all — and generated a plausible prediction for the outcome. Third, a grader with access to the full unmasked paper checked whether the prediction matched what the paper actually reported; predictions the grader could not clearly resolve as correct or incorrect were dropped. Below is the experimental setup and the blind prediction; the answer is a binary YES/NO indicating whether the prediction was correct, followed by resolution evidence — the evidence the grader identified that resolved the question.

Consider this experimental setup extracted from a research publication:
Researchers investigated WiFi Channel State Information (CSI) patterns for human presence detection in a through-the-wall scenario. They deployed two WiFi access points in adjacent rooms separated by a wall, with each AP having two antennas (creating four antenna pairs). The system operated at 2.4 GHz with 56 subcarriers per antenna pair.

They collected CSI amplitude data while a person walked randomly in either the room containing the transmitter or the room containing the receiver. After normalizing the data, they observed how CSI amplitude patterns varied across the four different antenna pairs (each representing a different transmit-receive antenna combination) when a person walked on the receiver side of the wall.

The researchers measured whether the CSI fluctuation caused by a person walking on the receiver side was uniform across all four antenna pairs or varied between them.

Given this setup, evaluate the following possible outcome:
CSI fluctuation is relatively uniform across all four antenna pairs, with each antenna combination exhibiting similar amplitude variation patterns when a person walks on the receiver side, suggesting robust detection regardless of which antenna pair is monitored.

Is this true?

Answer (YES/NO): NO